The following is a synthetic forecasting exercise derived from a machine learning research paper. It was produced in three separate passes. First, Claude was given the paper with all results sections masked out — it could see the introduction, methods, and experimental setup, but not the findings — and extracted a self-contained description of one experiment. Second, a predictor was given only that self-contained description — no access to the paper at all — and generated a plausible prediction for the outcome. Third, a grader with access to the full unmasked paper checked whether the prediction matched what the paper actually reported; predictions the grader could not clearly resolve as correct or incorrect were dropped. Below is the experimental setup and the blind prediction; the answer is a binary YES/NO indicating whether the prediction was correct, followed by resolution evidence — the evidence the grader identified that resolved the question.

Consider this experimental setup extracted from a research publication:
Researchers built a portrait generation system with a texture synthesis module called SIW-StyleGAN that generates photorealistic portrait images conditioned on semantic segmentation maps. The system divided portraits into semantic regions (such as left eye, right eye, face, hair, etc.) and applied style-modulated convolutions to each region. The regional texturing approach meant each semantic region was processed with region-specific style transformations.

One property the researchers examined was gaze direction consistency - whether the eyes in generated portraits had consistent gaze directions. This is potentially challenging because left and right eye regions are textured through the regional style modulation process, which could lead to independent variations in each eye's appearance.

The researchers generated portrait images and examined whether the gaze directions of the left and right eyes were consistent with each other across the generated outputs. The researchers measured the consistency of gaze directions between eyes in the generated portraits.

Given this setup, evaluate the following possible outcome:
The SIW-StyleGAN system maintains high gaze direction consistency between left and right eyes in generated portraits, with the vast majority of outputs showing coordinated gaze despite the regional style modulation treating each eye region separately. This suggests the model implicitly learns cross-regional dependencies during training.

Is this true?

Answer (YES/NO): NO